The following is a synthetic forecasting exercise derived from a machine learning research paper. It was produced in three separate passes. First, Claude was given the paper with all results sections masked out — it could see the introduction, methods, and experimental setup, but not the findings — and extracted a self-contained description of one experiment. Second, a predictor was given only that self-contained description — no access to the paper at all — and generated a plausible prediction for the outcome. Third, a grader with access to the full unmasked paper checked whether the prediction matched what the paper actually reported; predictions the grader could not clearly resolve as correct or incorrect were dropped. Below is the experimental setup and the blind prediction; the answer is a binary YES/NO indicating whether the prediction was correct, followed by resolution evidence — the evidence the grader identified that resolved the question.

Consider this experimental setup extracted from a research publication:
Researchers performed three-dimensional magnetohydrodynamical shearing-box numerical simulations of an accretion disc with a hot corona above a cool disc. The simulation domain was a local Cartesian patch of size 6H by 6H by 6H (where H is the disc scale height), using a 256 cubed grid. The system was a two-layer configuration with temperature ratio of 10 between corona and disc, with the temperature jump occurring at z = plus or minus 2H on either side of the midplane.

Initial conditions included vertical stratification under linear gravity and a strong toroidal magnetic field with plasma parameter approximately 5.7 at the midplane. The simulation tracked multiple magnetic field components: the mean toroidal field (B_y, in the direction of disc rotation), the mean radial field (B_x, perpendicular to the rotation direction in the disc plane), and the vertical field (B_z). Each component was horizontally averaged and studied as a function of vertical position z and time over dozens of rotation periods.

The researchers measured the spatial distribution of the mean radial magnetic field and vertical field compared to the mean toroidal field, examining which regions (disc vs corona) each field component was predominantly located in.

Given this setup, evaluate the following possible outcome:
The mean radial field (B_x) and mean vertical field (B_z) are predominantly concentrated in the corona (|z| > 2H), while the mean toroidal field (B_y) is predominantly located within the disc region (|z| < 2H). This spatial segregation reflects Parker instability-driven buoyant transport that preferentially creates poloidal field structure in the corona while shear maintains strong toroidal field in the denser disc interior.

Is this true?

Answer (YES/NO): YES